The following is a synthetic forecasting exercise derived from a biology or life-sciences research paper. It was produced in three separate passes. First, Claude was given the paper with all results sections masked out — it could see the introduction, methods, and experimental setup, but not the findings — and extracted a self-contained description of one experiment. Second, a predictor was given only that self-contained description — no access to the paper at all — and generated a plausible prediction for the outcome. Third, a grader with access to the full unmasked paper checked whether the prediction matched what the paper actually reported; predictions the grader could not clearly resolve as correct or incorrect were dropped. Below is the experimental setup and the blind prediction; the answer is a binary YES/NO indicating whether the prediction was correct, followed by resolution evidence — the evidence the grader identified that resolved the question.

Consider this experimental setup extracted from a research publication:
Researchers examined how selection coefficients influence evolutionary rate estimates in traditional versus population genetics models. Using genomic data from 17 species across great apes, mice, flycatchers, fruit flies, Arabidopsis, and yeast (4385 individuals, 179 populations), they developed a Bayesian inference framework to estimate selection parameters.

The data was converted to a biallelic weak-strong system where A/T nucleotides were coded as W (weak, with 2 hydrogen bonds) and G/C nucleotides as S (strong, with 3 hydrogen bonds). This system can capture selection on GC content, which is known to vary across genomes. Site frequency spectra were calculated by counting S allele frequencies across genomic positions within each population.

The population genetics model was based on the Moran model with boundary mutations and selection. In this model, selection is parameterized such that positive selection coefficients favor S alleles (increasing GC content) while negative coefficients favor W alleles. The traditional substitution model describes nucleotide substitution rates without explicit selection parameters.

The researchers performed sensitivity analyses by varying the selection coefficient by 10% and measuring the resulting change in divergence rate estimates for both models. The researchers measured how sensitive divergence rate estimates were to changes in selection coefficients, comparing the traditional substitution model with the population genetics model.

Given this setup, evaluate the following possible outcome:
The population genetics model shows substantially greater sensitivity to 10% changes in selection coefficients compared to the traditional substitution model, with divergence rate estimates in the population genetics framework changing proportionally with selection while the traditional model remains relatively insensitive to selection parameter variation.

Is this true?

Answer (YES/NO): NO